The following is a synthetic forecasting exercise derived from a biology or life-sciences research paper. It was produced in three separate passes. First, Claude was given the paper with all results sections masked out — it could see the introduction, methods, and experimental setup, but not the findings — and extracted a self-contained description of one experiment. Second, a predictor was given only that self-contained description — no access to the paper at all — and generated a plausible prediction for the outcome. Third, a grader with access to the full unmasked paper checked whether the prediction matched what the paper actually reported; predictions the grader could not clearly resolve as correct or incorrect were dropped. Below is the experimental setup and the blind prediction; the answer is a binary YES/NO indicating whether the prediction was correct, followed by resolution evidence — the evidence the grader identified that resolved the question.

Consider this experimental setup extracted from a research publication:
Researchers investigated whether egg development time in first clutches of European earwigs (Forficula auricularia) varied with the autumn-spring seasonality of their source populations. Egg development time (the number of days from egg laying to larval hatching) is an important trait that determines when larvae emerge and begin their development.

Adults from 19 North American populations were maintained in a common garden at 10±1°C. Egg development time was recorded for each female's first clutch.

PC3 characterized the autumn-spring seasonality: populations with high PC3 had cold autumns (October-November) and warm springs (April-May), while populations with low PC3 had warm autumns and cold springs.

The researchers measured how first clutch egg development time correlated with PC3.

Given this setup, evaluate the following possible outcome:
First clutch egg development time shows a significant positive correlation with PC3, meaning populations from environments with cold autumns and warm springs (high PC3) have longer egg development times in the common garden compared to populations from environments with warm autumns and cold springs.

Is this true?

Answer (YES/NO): NO